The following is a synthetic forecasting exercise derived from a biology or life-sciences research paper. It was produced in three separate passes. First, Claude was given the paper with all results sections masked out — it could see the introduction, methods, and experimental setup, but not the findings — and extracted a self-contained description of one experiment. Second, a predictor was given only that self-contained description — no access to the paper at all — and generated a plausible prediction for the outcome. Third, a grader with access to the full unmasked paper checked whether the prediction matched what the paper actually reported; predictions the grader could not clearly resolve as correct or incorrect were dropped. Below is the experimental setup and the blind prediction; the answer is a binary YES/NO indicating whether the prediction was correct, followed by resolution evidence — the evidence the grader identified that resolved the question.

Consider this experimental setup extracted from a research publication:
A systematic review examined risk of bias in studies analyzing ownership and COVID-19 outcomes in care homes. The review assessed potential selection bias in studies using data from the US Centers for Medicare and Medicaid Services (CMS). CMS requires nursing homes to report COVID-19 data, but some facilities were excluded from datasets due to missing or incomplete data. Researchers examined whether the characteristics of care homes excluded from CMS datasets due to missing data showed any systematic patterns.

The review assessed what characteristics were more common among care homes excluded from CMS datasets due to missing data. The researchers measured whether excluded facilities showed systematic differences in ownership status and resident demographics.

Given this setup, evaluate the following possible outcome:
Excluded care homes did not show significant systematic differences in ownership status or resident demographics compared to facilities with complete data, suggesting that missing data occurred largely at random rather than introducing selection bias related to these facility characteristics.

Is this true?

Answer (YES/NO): NO